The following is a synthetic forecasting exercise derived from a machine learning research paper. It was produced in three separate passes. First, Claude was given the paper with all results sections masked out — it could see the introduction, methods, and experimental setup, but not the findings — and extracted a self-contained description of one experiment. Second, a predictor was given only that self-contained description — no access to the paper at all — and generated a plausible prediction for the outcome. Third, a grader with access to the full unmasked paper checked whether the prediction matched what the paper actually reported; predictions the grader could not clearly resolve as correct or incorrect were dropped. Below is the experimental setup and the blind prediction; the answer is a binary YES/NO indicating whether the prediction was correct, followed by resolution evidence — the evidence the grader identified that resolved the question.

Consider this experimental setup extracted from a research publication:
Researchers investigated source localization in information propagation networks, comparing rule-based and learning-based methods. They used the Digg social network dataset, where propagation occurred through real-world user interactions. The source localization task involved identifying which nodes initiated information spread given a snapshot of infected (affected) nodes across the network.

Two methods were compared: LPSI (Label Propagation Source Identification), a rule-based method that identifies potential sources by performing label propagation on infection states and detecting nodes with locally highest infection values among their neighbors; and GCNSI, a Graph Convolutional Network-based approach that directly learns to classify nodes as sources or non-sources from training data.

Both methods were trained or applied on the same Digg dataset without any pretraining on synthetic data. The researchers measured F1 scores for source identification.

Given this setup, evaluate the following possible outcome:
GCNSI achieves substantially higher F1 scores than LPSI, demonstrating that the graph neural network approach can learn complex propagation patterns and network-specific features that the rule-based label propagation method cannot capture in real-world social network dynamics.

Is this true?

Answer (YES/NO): NO